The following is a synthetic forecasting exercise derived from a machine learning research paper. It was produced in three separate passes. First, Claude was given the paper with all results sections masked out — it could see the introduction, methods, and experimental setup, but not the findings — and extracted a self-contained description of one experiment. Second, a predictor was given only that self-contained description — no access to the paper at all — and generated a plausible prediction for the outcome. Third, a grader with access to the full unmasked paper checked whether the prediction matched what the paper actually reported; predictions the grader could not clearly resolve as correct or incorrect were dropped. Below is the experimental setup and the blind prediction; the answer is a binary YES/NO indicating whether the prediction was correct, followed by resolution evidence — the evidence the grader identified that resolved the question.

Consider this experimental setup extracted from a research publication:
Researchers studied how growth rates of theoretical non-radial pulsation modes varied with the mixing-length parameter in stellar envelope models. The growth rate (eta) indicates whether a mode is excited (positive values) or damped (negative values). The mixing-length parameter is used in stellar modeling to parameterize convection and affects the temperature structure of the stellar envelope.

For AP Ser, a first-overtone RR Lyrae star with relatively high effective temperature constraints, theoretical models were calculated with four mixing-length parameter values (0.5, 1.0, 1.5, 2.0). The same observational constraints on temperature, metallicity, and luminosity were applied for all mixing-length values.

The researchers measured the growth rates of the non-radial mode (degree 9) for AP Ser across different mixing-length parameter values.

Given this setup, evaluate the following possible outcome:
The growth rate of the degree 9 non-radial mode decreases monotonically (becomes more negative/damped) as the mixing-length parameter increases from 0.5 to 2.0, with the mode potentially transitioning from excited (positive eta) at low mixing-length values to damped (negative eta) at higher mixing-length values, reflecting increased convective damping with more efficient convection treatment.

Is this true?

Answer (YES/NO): NO